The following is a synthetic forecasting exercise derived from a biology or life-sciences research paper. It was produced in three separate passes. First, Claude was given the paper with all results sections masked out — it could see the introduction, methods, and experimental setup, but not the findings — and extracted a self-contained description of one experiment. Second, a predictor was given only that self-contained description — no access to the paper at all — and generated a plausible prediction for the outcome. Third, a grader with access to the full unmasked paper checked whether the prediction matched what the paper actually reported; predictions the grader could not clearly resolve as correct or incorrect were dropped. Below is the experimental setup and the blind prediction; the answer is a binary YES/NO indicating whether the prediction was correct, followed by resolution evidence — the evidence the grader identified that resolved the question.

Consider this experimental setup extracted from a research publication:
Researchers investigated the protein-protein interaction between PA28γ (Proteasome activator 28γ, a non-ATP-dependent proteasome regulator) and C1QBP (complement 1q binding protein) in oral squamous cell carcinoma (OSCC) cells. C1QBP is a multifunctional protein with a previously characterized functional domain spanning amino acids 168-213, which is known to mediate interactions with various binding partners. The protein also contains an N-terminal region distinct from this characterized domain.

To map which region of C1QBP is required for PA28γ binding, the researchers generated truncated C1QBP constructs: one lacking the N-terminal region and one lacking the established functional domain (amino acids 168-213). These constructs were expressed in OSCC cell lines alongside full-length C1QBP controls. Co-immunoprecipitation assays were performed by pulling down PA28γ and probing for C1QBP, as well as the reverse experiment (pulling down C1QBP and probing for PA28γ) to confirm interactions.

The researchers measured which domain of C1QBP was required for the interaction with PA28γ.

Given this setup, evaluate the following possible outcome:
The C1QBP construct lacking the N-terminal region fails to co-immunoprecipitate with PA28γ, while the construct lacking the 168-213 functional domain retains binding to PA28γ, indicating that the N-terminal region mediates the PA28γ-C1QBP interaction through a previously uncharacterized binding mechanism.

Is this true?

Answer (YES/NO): YES